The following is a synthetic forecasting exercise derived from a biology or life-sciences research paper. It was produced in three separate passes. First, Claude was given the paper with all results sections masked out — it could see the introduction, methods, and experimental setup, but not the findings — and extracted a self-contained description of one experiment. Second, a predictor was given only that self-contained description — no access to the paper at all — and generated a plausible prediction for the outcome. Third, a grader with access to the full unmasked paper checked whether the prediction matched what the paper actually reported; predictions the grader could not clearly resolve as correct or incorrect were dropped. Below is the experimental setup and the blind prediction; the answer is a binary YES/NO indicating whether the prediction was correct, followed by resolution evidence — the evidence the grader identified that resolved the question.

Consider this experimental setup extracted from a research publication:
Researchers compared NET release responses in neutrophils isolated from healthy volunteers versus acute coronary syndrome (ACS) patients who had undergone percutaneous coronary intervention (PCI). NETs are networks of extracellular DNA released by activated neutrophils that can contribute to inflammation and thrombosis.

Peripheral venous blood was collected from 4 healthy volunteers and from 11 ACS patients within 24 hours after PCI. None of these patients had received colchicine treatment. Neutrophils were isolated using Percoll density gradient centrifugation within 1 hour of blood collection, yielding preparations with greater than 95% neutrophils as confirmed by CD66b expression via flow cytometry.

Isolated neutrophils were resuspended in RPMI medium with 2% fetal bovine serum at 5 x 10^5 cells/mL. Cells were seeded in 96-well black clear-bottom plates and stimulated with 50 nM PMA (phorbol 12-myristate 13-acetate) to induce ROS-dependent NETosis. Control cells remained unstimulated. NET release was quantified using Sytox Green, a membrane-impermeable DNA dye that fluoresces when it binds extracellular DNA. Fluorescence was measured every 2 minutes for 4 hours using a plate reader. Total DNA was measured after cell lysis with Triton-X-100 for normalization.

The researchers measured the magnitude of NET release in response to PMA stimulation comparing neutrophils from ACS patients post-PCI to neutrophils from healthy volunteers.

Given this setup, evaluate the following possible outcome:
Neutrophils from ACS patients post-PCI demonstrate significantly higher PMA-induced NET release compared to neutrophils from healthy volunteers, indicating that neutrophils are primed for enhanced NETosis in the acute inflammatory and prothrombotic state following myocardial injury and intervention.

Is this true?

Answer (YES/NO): YES